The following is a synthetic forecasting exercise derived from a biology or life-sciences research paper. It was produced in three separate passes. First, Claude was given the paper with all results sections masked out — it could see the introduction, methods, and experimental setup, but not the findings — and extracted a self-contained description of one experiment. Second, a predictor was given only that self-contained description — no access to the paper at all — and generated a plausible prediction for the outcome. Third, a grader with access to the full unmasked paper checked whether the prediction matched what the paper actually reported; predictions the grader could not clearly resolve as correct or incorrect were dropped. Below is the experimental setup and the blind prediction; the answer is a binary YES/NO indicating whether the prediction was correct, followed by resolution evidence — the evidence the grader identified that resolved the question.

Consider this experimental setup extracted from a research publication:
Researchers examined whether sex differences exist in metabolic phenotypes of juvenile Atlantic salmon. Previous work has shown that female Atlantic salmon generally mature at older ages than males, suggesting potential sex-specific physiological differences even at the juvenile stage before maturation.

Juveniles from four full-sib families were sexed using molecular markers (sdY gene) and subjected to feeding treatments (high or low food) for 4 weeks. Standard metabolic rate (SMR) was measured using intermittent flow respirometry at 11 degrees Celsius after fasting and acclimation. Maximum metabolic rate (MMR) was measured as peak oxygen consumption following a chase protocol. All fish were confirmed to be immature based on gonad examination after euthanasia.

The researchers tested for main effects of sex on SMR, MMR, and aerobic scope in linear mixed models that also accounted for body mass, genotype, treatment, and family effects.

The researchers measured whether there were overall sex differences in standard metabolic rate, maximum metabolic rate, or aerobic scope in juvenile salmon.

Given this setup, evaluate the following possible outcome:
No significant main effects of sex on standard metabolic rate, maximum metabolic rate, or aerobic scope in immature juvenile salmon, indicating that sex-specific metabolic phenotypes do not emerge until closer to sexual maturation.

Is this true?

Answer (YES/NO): YES